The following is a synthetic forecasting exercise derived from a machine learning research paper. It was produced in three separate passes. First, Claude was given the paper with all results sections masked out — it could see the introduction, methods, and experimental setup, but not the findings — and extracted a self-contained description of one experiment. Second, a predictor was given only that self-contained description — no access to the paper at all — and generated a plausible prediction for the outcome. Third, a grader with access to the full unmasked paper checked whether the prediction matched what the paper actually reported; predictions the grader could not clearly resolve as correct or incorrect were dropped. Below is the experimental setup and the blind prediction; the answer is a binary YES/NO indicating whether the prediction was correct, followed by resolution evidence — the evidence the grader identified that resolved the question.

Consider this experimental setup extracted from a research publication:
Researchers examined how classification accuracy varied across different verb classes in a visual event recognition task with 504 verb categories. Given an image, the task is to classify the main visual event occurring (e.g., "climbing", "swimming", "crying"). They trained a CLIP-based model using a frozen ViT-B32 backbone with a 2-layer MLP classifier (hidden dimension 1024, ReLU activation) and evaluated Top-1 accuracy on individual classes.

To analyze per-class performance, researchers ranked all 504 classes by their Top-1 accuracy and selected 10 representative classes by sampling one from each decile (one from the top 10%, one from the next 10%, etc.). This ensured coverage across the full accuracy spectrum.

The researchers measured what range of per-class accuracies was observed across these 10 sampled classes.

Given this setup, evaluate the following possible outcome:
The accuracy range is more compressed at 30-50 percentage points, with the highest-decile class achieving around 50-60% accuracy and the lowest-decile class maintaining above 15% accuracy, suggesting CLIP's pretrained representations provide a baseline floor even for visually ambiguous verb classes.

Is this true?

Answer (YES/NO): NO